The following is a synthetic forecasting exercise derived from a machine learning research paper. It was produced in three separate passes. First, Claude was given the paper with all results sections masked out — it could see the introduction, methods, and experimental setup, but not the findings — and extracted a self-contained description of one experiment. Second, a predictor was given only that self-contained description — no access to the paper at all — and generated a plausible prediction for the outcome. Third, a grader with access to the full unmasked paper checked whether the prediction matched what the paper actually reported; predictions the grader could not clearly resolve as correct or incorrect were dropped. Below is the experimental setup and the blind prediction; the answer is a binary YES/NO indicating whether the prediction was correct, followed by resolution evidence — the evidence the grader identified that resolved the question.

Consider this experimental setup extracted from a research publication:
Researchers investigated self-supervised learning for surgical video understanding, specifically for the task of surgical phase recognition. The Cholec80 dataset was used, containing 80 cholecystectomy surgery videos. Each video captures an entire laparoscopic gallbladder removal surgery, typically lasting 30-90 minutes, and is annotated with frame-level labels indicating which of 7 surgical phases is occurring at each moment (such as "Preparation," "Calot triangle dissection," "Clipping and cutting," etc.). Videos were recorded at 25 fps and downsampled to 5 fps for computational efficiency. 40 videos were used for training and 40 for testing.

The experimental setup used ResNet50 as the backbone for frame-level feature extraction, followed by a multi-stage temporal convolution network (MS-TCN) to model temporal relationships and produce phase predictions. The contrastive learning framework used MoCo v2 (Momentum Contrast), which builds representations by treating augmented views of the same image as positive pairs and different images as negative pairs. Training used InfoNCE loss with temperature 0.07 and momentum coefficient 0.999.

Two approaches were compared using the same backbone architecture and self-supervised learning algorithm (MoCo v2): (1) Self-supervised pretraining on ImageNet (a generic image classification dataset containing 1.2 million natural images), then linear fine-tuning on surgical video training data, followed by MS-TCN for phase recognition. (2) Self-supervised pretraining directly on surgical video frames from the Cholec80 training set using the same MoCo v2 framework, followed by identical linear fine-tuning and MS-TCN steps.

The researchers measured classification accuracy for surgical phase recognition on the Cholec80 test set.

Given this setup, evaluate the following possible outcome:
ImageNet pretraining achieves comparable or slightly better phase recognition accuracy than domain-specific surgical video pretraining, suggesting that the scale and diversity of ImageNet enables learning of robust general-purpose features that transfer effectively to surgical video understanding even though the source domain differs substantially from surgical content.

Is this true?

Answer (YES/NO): NO